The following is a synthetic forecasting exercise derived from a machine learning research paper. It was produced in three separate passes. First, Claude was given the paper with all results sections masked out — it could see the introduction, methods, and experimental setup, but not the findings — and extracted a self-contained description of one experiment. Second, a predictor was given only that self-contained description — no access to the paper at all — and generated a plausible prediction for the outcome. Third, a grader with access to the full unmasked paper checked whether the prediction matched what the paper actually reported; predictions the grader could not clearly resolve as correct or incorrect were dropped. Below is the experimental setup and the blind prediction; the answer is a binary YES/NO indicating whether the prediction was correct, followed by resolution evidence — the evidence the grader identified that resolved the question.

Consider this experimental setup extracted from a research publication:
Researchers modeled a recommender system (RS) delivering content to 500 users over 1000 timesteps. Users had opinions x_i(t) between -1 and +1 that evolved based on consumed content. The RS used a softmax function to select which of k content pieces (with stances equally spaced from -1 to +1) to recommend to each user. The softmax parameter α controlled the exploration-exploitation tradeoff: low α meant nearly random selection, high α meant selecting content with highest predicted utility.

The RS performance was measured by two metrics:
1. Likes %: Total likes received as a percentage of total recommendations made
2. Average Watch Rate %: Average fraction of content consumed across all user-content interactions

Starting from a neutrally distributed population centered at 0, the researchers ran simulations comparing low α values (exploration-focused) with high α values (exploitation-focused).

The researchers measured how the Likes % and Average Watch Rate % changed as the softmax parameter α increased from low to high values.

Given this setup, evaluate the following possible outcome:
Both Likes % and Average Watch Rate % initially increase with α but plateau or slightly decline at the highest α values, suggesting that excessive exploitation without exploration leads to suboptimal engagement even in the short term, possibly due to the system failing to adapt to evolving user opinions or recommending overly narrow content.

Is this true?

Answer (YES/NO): NO